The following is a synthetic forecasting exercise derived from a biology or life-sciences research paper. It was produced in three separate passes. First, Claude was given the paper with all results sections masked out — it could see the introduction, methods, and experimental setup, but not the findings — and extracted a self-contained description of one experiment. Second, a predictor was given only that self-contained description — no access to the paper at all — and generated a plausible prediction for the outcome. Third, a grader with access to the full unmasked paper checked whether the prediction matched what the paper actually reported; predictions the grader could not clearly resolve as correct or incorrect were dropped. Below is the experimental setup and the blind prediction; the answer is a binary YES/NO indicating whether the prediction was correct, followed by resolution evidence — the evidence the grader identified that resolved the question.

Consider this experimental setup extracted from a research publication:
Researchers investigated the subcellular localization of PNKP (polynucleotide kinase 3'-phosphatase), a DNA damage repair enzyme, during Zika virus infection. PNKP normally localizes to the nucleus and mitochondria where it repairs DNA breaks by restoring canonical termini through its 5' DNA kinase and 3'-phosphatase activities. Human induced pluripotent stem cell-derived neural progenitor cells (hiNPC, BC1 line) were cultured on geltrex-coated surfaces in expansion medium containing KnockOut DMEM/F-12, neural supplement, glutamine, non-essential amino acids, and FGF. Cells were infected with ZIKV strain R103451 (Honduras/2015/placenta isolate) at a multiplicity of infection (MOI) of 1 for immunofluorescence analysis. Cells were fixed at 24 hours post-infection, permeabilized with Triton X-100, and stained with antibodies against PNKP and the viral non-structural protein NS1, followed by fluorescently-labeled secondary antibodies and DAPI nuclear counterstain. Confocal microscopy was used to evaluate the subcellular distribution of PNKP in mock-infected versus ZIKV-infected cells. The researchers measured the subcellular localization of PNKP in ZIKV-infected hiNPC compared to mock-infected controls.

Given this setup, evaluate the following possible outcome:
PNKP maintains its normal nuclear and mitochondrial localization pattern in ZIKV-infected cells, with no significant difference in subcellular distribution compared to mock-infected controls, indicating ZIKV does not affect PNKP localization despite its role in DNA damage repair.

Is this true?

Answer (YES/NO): NO